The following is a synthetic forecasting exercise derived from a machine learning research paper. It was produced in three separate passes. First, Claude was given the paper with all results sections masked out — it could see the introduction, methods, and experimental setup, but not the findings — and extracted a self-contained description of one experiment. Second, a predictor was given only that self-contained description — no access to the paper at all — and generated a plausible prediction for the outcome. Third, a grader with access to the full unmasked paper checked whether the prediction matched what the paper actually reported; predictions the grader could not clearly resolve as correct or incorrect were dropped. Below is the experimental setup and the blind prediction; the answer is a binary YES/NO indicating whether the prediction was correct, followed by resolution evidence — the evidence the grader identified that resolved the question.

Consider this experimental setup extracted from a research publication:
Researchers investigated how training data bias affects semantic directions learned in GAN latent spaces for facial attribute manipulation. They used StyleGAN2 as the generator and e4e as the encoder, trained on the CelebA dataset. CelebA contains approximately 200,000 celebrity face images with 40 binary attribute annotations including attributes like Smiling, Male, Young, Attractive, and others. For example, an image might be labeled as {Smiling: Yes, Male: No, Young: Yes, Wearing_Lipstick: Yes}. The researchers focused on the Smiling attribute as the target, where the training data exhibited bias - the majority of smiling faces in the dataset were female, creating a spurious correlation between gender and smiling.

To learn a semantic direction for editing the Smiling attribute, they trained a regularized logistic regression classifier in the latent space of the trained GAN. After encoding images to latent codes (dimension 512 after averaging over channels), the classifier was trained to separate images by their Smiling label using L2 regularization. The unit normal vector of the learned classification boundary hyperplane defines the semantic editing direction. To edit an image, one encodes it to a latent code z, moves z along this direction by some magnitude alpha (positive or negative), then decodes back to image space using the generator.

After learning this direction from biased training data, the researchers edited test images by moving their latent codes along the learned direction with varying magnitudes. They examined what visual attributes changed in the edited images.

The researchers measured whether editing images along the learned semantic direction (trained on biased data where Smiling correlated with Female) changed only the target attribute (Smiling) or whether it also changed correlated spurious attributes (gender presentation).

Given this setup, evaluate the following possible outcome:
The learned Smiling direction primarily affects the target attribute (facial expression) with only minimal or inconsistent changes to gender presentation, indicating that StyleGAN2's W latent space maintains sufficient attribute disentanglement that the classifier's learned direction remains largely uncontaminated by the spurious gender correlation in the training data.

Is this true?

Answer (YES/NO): NO